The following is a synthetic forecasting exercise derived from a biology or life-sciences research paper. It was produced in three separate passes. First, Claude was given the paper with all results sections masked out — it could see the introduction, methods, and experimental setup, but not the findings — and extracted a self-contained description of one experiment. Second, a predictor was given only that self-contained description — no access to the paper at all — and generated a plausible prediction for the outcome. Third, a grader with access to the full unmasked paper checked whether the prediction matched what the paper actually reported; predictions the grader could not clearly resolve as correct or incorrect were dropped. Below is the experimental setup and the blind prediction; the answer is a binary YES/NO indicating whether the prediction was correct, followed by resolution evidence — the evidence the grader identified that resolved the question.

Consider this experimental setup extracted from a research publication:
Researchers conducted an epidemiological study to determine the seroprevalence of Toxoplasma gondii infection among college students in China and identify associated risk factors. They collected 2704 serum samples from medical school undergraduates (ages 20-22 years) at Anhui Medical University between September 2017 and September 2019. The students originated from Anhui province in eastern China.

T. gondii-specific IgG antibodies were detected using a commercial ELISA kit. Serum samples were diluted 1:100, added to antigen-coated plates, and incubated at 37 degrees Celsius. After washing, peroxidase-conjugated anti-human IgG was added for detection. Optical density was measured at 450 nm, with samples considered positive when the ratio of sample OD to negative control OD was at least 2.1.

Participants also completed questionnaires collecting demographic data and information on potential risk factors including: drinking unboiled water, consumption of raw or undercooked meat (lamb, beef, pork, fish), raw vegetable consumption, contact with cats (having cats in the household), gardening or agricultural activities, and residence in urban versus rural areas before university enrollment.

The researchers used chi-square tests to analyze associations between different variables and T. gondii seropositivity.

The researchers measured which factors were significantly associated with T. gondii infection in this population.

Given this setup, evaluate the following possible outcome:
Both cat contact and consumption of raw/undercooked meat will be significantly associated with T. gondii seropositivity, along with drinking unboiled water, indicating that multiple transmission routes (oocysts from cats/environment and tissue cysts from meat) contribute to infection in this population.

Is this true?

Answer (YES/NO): NO